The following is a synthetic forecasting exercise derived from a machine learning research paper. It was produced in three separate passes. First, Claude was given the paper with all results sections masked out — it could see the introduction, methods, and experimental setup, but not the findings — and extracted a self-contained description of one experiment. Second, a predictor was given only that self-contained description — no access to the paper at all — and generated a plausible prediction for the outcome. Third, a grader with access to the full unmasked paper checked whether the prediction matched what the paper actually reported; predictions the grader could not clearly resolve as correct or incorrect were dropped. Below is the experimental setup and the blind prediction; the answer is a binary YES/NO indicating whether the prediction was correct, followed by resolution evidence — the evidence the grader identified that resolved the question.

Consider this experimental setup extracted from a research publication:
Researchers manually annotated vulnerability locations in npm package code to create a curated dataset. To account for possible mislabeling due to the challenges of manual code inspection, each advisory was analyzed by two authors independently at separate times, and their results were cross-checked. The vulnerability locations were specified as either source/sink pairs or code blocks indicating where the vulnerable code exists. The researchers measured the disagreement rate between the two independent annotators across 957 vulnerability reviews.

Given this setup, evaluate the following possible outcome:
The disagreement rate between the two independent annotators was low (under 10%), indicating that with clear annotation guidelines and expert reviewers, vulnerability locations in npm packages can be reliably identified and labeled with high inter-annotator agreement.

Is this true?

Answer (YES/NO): YES